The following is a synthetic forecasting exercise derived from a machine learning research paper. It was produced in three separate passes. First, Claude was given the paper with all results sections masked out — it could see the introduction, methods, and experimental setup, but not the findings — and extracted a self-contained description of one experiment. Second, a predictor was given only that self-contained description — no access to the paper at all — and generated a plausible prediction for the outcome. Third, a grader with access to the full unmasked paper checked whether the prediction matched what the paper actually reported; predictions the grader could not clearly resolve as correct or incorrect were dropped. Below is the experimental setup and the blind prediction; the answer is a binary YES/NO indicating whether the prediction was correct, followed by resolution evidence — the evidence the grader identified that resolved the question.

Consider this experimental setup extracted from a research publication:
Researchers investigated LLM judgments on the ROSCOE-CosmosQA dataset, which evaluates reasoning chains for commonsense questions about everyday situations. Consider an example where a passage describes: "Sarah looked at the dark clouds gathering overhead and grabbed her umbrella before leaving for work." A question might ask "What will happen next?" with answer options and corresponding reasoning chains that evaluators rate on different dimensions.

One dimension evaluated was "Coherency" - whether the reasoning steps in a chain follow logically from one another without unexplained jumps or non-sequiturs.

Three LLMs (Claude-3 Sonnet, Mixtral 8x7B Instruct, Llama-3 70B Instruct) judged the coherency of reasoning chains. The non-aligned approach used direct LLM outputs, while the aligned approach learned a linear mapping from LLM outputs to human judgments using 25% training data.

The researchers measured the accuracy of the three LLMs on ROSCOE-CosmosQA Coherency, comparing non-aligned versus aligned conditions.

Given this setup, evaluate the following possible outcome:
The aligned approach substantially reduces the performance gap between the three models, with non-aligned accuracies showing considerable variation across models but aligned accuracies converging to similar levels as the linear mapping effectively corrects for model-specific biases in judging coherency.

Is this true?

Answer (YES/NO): YES